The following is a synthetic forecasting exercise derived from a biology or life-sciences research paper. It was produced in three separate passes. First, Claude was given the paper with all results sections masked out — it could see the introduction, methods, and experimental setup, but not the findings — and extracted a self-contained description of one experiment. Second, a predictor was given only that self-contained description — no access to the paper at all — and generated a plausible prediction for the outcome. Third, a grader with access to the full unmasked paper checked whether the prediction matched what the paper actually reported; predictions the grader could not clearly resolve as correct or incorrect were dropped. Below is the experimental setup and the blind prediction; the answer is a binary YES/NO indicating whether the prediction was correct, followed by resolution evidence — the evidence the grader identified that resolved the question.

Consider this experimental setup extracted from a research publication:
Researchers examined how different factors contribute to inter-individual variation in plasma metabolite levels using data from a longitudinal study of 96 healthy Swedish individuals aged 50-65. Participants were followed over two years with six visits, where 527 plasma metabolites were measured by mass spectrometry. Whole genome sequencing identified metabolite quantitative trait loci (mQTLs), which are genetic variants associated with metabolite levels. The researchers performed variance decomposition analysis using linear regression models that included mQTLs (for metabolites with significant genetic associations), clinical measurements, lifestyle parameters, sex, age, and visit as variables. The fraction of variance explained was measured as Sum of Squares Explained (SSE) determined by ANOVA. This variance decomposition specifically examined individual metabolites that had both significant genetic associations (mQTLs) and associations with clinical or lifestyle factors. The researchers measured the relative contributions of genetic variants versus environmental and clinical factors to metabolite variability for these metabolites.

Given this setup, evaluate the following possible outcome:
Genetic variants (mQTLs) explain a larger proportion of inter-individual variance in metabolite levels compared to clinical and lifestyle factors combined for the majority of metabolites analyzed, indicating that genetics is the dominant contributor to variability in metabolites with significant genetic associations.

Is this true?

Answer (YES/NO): NO